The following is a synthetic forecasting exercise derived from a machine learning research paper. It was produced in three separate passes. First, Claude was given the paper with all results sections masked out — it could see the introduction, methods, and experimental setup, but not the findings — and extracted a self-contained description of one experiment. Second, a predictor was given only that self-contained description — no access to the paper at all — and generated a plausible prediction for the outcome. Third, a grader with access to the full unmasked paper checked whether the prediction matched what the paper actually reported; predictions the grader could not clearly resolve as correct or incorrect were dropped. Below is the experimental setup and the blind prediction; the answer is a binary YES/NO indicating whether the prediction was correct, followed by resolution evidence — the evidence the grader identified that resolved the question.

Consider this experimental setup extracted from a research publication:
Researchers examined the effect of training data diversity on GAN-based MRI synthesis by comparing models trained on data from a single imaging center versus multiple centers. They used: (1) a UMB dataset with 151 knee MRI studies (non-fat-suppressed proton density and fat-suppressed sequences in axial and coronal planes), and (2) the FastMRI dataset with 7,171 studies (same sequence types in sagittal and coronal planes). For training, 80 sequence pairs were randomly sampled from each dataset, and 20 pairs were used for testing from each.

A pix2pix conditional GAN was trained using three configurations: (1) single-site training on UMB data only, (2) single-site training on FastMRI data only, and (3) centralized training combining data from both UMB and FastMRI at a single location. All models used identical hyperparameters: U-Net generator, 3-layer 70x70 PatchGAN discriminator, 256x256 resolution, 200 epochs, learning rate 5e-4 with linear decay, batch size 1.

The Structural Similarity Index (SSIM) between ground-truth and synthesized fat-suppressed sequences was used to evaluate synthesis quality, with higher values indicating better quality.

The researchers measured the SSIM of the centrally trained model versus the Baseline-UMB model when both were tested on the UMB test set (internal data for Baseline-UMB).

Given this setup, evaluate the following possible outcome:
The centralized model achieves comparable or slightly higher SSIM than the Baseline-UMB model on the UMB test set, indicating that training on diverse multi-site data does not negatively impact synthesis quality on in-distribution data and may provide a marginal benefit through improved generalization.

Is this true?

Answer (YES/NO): YES